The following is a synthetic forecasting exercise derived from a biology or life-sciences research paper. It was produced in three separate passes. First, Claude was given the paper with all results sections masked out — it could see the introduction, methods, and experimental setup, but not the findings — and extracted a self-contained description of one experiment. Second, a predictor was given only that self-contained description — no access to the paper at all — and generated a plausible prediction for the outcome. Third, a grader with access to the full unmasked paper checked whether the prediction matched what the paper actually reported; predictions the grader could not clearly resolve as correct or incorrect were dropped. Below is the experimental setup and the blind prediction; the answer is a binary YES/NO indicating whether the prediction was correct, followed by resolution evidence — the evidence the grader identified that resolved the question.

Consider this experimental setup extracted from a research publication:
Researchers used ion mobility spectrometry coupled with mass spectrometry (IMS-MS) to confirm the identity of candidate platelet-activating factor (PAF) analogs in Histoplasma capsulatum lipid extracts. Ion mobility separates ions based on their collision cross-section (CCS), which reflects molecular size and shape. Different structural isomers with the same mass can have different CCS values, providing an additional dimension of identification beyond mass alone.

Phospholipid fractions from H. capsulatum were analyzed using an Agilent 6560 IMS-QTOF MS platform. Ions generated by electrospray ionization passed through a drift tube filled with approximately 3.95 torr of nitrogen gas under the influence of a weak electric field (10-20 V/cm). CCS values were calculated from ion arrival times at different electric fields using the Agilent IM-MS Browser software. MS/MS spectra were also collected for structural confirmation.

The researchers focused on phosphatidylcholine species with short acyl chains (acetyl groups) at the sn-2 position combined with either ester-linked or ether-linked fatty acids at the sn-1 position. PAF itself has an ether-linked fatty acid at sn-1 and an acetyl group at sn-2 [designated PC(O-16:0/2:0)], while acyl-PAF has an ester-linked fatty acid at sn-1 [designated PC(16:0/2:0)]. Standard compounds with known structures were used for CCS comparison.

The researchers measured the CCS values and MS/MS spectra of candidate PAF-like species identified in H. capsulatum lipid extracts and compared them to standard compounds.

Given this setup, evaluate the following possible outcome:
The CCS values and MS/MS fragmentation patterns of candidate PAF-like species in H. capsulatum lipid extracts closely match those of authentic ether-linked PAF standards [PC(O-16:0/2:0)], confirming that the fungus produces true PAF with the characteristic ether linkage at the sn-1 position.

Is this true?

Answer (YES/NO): NO